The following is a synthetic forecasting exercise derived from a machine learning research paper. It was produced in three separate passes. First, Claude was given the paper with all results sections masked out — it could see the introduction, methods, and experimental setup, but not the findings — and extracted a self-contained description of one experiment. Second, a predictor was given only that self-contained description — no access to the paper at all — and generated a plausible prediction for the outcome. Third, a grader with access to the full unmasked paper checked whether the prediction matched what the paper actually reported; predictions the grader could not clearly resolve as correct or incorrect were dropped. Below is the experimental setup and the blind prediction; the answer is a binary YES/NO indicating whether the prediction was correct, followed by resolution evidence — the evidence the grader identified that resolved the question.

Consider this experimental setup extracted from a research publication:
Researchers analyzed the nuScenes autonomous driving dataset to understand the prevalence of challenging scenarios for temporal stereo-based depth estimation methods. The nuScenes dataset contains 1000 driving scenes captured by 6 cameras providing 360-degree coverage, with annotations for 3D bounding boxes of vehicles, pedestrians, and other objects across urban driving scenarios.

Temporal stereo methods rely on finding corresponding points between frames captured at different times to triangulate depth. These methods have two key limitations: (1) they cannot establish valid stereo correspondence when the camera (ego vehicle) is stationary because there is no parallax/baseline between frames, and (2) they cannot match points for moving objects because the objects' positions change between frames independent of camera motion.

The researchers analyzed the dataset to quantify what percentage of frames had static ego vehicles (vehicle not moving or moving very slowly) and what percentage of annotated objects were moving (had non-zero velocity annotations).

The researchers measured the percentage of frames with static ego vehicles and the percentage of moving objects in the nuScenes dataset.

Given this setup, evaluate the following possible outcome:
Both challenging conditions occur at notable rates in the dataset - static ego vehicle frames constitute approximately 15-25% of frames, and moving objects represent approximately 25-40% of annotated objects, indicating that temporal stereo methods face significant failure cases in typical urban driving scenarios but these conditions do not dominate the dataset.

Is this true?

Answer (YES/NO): NO